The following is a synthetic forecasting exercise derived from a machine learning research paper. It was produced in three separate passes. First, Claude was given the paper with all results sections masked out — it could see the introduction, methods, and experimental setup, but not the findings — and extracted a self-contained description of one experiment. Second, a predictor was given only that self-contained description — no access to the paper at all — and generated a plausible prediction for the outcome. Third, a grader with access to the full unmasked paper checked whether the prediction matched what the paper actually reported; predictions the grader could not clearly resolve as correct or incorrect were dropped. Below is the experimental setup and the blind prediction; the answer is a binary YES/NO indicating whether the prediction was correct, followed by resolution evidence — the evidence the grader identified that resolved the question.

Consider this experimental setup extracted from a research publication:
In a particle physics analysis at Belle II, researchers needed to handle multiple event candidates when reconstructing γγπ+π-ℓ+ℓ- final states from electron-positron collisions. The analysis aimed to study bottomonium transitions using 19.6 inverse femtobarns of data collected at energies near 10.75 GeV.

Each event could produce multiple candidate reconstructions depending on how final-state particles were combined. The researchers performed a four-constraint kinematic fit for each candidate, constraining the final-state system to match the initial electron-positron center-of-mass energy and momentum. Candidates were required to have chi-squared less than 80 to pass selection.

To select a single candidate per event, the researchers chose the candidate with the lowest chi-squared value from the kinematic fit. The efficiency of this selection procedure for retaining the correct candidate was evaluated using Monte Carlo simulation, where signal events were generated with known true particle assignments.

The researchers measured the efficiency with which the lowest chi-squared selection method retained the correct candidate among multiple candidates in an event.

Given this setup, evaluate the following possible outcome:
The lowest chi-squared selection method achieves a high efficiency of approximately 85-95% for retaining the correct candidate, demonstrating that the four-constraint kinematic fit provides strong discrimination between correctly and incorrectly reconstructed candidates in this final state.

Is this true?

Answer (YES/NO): YES